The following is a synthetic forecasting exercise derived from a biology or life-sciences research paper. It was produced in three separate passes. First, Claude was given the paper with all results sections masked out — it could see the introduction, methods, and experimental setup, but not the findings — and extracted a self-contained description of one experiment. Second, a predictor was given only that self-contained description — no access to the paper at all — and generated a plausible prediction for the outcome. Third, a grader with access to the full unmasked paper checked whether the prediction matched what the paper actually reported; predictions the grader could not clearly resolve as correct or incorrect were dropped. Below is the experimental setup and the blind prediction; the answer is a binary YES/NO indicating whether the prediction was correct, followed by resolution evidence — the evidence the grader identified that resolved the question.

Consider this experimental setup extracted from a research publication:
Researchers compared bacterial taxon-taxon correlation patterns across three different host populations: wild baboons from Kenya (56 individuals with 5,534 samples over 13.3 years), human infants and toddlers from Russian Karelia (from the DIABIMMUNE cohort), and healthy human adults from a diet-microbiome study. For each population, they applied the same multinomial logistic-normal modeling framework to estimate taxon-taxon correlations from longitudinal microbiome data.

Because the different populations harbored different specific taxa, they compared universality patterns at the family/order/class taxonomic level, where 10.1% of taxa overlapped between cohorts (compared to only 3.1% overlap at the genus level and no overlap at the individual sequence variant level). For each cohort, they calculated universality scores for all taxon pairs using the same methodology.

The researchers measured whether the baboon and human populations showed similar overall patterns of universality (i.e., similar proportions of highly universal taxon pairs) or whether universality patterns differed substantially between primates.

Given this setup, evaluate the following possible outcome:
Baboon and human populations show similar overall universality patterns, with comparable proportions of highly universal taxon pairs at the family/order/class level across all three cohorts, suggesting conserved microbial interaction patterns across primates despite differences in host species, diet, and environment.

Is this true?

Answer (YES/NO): NO